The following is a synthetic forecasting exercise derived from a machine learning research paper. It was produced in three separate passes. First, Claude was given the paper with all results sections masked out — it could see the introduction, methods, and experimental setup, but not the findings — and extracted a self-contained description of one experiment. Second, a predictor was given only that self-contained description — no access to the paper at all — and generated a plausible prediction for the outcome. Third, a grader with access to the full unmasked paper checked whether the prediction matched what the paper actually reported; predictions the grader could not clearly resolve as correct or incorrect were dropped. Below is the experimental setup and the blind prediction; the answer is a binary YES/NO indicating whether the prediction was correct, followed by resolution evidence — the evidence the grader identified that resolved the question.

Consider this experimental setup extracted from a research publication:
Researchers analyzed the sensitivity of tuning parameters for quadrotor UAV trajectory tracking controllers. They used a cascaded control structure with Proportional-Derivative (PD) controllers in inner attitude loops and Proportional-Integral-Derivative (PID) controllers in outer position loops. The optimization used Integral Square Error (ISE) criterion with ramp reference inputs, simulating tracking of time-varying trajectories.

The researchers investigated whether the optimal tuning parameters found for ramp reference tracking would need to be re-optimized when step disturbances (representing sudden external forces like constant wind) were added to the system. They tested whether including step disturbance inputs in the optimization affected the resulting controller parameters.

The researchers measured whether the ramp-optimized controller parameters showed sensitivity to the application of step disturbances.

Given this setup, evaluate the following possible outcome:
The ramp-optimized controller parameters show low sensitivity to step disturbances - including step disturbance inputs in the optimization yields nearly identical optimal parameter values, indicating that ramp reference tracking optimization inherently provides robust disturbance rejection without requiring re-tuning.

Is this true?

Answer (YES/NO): YES